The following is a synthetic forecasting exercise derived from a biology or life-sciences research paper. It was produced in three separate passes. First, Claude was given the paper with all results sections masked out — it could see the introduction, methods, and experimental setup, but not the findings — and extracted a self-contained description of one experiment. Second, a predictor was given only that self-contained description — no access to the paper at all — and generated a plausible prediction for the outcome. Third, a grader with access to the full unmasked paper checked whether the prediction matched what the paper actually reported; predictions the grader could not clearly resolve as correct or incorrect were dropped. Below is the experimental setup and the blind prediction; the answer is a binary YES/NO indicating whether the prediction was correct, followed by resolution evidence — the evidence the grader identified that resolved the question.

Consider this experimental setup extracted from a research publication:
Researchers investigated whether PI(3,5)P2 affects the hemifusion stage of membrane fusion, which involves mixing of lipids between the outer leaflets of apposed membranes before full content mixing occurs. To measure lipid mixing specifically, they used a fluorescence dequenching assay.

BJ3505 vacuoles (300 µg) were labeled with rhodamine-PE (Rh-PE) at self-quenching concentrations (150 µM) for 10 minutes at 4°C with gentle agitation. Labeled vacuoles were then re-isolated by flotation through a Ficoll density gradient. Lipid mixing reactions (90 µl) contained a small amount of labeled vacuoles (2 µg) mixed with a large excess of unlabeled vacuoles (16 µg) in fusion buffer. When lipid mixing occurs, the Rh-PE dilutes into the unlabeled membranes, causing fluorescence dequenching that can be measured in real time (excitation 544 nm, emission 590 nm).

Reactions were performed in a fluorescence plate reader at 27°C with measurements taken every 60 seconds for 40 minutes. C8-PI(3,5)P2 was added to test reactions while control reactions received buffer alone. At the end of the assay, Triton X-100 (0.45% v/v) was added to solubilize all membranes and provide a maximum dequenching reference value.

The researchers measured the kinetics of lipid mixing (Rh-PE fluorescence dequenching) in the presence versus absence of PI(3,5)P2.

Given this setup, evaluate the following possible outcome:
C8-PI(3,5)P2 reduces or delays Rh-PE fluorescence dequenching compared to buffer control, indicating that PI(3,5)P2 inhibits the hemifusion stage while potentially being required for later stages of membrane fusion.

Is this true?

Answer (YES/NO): YES